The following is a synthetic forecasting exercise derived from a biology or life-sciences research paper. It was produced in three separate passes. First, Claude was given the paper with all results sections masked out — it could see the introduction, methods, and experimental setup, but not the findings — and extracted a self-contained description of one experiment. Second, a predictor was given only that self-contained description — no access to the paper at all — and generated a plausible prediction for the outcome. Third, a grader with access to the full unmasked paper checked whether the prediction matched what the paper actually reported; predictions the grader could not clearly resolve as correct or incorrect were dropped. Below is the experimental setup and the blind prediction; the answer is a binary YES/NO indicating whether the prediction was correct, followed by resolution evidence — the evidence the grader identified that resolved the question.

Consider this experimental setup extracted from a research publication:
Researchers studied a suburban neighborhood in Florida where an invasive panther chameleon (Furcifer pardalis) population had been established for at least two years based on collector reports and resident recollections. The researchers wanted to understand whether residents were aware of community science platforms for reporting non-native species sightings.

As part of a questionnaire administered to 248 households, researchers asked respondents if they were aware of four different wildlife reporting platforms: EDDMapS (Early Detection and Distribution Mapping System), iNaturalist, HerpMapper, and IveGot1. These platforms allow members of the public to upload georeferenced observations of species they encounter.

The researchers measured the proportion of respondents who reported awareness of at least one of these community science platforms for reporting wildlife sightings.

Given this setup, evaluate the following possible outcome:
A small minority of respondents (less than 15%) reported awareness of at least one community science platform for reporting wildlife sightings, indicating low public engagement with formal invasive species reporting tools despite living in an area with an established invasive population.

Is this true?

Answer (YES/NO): YES